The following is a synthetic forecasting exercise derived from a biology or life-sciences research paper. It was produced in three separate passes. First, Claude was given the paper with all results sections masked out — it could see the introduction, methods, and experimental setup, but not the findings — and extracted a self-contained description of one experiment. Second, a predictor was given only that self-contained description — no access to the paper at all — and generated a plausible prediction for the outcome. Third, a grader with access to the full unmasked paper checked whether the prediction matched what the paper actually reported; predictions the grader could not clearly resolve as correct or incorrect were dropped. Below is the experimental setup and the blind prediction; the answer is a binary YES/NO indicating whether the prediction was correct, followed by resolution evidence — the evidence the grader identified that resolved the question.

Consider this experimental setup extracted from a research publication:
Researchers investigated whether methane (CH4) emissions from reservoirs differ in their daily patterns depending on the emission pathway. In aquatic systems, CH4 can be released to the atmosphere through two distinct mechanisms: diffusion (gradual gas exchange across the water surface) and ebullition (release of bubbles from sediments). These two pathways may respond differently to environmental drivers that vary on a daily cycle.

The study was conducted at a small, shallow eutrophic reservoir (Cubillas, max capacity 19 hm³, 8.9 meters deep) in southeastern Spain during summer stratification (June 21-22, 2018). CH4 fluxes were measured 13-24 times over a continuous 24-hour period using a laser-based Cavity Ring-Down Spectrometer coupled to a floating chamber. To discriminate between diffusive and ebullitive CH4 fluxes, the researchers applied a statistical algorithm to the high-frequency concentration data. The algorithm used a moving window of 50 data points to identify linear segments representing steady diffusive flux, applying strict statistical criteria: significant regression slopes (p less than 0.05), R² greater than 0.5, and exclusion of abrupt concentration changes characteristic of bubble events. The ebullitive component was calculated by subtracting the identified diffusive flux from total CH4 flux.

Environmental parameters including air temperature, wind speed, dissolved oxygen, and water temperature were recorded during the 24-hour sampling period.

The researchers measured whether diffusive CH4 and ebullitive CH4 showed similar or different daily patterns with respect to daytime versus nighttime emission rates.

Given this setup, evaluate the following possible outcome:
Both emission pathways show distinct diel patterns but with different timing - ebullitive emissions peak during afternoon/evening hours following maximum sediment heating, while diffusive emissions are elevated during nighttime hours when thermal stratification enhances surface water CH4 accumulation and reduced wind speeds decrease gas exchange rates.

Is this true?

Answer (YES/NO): NO